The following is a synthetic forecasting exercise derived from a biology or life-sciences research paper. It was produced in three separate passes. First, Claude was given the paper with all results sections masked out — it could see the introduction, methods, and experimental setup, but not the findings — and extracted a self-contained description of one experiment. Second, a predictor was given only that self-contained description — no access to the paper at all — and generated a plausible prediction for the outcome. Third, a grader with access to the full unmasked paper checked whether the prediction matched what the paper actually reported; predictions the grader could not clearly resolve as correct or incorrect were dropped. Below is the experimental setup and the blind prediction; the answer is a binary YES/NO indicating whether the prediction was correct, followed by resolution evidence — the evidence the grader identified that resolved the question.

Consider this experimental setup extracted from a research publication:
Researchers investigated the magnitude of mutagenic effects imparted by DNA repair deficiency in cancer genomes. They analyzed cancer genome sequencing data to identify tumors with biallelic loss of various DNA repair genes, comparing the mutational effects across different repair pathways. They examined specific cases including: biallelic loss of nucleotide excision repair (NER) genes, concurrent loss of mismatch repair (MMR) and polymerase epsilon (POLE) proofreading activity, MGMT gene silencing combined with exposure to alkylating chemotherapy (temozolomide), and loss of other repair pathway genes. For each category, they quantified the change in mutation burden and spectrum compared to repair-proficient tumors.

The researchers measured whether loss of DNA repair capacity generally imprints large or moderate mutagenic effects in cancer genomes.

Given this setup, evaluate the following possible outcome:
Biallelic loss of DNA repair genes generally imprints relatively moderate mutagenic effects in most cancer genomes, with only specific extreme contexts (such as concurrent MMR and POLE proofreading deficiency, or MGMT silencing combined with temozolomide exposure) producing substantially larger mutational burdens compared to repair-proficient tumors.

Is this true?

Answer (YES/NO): YES